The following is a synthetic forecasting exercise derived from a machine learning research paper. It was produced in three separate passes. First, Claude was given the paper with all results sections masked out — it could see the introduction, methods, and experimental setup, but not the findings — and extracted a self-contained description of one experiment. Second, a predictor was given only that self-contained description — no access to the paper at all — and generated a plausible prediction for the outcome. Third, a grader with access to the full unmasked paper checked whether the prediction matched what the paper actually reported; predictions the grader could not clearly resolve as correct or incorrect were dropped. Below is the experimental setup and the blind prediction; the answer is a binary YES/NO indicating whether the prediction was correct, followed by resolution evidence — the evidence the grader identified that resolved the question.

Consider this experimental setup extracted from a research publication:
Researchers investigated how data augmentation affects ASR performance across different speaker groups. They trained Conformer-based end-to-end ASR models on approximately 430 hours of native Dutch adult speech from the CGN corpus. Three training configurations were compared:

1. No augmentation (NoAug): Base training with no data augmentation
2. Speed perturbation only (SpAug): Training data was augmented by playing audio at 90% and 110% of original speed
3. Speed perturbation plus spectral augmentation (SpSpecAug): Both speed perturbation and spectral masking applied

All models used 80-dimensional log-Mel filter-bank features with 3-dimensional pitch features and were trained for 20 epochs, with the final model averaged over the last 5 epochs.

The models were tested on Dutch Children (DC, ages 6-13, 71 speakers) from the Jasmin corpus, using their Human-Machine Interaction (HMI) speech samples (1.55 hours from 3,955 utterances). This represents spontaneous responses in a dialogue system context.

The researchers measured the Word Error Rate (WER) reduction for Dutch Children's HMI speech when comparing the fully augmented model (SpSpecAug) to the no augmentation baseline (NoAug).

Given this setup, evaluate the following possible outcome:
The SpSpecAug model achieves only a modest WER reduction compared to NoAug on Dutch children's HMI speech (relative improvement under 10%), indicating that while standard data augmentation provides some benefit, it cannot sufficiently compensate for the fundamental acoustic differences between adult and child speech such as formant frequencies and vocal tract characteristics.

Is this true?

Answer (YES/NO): NO